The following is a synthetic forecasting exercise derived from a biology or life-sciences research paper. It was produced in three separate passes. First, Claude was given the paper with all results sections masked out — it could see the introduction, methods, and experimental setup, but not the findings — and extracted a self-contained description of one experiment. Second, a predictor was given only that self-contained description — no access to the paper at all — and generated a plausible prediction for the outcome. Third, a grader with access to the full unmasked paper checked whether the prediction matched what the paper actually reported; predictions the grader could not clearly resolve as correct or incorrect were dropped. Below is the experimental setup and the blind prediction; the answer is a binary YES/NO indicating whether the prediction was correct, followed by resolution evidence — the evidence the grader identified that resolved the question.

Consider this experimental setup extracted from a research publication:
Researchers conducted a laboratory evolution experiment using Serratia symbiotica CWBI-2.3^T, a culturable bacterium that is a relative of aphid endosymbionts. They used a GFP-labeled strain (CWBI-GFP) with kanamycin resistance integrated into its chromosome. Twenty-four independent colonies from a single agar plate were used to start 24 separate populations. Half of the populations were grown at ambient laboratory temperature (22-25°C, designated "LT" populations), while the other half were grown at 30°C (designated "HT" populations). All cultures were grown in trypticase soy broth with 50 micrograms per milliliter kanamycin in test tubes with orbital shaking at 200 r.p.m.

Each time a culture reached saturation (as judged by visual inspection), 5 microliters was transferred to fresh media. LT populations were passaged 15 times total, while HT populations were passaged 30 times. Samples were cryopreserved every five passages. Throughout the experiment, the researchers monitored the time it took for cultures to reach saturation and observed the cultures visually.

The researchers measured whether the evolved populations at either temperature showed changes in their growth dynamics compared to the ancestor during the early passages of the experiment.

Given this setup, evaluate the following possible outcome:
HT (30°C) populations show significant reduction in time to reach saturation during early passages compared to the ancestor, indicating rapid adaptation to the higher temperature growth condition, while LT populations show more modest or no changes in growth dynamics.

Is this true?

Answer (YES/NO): NO